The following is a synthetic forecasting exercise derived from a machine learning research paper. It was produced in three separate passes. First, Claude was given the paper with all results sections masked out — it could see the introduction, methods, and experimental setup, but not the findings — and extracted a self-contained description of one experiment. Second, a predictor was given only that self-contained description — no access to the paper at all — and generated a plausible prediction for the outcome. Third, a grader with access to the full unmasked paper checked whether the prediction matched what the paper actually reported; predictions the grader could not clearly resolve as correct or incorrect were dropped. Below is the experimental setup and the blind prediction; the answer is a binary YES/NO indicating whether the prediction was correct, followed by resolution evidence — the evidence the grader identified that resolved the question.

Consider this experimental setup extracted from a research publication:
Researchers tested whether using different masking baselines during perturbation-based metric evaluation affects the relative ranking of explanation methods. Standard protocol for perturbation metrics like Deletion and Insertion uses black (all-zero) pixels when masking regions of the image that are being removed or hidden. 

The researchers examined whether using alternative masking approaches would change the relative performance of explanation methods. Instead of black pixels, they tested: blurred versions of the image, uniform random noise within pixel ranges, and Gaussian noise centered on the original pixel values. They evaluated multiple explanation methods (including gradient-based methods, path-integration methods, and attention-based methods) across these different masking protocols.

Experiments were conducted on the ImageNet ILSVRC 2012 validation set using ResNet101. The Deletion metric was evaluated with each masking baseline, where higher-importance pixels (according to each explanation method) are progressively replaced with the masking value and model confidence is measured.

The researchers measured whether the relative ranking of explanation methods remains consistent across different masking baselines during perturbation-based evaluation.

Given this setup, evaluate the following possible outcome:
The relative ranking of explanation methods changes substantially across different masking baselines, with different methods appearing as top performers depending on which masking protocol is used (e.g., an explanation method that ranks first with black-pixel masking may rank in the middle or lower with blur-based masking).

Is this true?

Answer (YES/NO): NO